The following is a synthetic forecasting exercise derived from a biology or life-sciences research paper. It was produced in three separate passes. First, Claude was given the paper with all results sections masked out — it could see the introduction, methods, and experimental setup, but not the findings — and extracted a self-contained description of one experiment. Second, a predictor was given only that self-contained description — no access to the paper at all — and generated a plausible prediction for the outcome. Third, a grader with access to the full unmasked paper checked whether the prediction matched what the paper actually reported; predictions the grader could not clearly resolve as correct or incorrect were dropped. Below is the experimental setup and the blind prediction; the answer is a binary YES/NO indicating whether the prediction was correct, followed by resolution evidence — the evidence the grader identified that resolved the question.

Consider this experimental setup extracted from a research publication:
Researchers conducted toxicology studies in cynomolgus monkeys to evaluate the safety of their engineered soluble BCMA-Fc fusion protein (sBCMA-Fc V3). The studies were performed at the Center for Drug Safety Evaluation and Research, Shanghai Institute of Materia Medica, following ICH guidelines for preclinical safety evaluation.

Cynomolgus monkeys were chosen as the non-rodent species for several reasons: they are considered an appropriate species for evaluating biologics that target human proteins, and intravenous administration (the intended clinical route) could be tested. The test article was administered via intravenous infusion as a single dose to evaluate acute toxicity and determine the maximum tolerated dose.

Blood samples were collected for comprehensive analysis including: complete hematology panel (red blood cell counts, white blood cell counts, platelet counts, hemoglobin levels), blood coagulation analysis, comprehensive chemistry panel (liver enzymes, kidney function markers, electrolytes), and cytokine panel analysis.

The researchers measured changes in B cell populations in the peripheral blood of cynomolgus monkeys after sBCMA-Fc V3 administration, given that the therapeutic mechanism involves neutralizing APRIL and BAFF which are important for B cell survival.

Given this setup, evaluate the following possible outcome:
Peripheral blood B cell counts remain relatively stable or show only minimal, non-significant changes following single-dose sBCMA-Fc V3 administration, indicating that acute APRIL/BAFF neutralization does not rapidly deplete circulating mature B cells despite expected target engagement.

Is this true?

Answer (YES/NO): YES